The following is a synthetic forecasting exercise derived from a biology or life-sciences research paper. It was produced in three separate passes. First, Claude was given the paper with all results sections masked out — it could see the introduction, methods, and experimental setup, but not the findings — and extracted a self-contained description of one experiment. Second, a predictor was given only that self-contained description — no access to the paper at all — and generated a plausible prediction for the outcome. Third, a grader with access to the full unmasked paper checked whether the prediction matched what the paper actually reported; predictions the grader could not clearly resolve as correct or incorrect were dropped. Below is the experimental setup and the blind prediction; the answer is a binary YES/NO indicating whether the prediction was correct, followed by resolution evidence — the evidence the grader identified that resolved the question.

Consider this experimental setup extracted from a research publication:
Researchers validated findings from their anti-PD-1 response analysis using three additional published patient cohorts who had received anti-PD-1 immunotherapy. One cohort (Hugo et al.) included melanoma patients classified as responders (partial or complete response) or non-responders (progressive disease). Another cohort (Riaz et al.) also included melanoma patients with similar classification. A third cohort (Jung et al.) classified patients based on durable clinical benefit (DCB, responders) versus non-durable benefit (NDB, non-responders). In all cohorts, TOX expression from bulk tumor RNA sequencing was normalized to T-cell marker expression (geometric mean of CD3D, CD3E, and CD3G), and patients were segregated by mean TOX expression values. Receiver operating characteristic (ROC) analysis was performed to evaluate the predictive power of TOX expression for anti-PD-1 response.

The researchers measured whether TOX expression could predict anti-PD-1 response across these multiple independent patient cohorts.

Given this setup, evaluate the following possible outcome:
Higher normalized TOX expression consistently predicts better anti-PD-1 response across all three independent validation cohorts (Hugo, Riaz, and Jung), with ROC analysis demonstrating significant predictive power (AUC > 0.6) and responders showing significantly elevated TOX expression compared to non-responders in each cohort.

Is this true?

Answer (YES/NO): NO